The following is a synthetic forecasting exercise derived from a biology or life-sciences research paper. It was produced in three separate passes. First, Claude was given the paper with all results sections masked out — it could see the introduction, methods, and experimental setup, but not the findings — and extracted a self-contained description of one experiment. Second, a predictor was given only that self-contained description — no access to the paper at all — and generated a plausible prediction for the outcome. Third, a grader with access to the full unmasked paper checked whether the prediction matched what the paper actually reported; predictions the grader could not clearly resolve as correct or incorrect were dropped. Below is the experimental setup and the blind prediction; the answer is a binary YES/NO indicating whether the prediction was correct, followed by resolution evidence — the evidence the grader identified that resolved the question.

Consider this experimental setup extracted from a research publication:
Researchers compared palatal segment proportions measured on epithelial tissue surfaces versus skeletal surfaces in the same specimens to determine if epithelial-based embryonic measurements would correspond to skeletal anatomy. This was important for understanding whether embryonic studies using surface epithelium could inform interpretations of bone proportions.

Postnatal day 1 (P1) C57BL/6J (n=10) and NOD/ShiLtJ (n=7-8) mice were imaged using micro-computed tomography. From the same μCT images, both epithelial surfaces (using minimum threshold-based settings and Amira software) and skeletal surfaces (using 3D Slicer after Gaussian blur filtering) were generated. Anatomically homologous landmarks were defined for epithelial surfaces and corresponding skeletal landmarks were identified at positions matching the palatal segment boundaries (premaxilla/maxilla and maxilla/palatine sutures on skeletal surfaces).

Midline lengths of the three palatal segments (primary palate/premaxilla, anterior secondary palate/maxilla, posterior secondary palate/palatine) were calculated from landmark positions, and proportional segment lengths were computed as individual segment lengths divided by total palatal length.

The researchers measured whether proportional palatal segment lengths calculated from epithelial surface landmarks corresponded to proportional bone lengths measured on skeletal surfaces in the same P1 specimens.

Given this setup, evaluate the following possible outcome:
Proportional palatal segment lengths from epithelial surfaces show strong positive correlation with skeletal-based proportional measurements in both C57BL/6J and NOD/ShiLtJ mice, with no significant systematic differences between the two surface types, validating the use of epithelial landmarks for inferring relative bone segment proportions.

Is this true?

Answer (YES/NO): NO